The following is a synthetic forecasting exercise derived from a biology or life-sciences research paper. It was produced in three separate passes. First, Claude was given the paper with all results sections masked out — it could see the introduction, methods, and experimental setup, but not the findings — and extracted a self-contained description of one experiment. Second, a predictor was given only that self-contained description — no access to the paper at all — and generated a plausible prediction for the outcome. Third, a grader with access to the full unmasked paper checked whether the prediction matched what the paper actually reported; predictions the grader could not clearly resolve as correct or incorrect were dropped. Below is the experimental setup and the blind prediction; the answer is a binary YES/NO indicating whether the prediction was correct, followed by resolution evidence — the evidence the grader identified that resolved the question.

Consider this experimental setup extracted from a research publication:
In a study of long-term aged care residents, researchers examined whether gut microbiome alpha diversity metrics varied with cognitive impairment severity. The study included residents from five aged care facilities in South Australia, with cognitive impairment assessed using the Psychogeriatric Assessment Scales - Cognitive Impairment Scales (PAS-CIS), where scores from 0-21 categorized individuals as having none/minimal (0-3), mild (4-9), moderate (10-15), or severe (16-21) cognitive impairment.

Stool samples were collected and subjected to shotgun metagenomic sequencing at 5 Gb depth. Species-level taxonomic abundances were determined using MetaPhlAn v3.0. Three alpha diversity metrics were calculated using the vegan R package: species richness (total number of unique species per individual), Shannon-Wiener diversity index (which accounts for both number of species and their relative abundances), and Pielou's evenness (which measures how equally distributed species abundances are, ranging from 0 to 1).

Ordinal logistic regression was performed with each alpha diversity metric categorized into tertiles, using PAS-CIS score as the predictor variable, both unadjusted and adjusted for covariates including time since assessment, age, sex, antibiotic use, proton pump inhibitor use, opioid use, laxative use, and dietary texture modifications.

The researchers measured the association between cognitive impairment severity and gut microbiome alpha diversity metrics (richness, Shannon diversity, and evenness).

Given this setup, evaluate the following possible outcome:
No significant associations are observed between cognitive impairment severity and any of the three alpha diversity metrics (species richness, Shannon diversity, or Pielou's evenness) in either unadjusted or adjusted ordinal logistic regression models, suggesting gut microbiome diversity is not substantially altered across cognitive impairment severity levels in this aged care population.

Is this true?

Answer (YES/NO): NO